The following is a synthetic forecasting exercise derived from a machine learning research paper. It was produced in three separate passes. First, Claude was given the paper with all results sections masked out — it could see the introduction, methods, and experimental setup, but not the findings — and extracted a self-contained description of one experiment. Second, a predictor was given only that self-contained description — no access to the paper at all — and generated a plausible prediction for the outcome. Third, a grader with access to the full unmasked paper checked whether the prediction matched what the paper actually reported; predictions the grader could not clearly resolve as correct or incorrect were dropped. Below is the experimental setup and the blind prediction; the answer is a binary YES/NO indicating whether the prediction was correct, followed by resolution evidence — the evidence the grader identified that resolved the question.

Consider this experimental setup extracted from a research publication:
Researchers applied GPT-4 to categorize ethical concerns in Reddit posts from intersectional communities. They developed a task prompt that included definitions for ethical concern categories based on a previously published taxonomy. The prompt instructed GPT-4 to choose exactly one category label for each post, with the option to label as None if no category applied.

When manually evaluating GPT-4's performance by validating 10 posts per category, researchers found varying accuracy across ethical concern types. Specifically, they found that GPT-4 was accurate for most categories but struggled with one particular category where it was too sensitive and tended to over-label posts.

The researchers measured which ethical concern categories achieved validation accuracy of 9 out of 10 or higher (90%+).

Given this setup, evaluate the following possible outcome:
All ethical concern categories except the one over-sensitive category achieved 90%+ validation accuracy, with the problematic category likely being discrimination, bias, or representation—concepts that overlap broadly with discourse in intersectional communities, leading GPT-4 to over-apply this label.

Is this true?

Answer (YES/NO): NO